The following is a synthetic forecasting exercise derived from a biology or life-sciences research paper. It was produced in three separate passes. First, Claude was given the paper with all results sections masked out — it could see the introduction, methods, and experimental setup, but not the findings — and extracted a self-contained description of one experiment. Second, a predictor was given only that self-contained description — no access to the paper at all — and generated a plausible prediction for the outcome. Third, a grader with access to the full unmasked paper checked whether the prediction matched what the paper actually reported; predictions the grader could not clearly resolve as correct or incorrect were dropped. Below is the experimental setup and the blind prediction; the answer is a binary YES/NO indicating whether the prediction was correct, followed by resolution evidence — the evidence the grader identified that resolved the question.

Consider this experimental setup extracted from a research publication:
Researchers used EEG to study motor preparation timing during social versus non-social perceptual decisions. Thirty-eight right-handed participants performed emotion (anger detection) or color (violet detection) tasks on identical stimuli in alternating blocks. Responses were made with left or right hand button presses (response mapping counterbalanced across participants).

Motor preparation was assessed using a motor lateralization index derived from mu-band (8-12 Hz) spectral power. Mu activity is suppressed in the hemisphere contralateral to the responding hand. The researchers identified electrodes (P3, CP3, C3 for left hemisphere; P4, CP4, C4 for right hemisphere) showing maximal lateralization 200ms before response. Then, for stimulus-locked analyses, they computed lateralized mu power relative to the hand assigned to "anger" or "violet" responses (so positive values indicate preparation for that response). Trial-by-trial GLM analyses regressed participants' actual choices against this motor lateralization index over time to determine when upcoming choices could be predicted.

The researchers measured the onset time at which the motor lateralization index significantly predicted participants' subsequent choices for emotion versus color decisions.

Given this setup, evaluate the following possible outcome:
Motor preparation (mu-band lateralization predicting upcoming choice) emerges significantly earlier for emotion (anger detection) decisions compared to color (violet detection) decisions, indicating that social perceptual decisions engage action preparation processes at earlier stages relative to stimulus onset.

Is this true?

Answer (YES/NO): YES